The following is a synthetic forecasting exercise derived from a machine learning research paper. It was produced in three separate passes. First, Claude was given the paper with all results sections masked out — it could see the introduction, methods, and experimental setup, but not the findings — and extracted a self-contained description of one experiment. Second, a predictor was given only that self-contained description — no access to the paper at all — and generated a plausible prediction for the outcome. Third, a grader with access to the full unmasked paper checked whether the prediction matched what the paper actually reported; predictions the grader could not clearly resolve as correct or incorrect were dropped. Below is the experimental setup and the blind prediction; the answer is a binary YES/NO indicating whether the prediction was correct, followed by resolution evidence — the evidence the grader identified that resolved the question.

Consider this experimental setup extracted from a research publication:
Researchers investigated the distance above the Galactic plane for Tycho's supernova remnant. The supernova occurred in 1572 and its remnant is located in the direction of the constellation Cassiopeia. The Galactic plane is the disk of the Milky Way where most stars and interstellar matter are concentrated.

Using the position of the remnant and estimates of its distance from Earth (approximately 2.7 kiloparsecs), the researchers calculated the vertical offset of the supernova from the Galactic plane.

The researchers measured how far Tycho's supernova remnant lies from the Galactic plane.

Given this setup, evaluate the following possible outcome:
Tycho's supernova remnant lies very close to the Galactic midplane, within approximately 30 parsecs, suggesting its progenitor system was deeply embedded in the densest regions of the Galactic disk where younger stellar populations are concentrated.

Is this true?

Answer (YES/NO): NO